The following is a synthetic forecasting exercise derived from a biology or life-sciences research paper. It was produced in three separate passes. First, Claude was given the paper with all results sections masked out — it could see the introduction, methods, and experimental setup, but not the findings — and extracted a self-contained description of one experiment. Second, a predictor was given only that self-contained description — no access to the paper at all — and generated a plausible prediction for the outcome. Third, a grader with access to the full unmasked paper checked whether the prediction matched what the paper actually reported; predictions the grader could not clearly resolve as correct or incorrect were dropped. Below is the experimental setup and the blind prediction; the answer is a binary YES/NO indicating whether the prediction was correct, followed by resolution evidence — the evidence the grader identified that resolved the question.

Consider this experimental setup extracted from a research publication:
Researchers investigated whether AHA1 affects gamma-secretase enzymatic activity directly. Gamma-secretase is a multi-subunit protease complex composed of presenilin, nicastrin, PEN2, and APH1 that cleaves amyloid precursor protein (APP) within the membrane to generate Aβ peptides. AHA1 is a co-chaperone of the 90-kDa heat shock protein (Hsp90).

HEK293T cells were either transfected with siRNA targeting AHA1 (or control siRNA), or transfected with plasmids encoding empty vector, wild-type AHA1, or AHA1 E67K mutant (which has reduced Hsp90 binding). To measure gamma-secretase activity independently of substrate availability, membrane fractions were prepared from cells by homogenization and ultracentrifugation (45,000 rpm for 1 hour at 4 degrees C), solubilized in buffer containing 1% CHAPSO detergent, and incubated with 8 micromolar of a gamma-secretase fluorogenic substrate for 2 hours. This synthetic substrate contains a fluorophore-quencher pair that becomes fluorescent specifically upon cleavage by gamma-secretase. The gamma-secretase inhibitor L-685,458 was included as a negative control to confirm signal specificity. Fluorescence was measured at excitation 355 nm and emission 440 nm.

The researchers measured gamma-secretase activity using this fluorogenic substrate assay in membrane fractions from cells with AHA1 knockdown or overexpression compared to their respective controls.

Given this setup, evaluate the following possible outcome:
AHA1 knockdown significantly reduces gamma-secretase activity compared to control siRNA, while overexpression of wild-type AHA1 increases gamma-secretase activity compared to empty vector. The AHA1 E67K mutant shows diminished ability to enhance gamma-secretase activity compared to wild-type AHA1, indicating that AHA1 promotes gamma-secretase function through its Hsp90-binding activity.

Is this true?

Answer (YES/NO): YES